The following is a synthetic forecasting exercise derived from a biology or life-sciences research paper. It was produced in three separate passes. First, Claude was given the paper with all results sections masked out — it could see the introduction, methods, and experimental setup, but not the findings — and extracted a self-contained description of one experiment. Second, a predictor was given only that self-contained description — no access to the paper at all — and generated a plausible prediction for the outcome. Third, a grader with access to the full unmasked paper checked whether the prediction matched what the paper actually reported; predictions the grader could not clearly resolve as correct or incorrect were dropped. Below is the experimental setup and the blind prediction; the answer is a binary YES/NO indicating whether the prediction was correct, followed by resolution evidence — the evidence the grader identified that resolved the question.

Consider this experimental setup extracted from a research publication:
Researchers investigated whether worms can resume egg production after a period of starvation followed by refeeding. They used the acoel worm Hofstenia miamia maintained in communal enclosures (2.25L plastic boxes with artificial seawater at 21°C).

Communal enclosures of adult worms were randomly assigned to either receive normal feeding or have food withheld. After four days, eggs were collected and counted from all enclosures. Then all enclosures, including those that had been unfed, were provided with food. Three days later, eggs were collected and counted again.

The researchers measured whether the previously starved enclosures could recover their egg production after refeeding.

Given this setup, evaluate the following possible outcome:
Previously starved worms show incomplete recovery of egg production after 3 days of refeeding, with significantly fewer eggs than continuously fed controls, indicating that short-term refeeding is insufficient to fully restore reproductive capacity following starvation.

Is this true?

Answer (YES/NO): NO